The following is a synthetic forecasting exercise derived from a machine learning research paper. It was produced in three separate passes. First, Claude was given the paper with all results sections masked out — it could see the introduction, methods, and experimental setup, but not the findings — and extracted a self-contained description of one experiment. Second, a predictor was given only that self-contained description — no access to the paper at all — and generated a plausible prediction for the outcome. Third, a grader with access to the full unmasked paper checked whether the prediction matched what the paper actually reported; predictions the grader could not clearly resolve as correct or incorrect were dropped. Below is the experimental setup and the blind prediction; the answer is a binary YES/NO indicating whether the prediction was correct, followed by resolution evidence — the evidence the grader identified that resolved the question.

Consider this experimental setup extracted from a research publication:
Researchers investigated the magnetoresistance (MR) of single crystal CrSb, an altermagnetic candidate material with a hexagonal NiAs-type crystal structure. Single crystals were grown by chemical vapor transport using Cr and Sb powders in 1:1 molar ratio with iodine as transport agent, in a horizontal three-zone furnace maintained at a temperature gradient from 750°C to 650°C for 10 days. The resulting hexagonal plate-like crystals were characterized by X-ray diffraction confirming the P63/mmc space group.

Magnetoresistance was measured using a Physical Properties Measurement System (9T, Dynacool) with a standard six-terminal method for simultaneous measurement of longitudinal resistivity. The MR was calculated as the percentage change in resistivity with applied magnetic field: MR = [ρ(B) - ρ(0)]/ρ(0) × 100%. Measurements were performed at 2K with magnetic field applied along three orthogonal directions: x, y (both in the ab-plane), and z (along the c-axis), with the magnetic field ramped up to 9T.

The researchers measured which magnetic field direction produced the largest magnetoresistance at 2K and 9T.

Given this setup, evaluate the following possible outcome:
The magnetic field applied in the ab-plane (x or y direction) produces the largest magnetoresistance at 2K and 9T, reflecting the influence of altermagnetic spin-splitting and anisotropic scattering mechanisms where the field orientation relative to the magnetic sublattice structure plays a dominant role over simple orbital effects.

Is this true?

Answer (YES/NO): NO